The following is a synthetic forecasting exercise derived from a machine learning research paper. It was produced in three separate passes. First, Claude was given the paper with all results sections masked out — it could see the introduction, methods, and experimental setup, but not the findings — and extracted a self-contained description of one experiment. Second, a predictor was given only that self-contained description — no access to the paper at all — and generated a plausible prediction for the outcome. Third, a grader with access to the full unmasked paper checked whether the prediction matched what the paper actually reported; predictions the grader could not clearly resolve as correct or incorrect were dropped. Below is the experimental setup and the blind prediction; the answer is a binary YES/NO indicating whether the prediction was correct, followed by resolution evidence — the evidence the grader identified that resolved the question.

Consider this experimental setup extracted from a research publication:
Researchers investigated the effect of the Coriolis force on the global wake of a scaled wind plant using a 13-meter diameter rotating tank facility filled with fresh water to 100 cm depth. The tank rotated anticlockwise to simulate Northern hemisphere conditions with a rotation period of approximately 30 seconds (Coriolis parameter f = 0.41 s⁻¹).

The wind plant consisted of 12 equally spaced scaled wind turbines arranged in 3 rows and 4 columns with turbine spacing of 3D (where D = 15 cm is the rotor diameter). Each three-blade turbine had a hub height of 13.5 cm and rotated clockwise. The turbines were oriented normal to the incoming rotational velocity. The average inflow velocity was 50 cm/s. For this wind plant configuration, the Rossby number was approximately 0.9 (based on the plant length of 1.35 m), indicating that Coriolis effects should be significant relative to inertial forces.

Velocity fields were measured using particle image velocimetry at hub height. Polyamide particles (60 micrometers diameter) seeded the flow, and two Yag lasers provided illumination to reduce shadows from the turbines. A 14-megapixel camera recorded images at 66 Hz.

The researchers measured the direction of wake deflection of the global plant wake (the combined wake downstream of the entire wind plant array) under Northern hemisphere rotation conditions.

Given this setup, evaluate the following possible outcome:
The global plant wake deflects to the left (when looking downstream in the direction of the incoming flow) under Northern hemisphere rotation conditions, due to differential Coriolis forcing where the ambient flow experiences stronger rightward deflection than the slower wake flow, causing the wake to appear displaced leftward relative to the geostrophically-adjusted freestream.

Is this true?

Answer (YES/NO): YES